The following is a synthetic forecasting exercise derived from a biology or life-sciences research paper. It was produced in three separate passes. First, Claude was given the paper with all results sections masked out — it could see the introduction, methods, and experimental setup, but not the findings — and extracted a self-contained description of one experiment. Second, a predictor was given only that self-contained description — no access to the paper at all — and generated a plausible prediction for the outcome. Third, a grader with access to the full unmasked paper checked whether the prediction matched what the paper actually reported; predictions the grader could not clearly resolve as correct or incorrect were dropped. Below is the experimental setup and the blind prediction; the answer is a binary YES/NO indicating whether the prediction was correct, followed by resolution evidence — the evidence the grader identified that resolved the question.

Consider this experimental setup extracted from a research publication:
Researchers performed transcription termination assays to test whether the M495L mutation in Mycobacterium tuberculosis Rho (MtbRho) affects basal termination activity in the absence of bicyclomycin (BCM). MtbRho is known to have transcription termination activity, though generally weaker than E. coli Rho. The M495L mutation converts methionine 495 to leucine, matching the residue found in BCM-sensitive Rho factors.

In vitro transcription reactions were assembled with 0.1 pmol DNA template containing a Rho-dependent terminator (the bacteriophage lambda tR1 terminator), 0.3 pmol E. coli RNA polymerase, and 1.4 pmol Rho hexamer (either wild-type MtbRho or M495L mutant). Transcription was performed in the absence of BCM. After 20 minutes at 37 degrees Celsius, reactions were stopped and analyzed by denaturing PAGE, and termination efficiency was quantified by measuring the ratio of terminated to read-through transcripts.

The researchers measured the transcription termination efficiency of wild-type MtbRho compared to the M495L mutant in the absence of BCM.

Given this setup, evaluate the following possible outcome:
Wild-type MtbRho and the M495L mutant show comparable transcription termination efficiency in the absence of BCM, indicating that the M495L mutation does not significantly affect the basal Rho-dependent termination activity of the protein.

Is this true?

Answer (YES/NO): NO